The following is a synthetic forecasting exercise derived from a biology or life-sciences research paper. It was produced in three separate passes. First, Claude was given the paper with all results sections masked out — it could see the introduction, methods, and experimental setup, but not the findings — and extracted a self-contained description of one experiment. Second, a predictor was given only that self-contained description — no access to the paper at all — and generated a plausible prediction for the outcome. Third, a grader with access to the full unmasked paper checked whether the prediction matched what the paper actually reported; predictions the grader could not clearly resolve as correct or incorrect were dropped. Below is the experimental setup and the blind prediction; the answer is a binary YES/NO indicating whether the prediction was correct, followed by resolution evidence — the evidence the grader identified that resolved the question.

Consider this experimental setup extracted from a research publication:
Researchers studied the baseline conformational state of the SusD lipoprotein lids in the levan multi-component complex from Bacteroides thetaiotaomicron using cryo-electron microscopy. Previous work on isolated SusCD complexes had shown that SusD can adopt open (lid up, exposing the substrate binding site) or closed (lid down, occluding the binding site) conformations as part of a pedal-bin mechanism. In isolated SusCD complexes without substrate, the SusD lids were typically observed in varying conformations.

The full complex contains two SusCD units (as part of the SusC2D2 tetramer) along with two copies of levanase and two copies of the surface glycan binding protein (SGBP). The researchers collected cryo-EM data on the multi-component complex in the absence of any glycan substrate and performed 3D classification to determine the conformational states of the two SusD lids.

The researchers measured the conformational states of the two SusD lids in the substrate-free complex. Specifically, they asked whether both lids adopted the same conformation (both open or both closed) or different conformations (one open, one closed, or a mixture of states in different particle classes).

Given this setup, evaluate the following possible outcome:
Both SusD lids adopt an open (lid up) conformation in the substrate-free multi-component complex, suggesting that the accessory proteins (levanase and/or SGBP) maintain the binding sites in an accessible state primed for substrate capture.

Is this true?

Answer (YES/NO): YES